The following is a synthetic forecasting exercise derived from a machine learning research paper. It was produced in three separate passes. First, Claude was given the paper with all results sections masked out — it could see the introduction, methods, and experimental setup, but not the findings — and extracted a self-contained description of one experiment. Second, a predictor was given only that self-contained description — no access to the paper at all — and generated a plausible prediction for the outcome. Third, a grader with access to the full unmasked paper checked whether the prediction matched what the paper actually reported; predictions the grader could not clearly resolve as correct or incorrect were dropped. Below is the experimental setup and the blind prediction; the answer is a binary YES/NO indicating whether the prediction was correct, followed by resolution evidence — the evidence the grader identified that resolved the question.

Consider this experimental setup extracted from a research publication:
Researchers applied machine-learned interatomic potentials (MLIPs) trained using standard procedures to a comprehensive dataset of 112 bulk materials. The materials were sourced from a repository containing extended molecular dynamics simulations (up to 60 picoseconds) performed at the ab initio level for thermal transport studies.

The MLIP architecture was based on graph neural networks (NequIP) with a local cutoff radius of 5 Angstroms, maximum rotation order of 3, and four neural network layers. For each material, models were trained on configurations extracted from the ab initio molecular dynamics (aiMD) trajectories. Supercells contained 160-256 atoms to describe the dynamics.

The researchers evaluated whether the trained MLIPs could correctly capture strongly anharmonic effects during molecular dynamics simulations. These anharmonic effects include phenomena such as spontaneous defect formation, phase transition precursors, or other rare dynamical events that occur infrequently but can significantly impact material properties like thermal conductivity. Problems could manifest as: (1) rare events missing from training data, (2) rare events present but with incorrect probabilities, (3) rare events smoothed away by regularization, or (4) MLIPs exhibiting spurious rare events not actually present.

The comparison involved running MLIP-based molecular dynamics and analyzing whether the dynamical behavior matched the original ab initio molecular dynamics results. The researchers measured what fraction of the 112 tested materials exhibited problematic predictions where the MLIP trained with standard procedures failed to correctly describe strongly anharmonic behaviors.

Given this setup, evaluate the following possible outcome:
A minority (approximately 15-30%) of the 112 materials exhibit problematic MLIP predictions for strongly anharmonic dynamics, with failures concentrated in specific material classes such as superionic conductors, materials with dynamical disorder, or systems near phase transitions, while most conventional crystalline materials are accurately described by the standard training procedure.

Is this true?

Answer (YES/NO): NO